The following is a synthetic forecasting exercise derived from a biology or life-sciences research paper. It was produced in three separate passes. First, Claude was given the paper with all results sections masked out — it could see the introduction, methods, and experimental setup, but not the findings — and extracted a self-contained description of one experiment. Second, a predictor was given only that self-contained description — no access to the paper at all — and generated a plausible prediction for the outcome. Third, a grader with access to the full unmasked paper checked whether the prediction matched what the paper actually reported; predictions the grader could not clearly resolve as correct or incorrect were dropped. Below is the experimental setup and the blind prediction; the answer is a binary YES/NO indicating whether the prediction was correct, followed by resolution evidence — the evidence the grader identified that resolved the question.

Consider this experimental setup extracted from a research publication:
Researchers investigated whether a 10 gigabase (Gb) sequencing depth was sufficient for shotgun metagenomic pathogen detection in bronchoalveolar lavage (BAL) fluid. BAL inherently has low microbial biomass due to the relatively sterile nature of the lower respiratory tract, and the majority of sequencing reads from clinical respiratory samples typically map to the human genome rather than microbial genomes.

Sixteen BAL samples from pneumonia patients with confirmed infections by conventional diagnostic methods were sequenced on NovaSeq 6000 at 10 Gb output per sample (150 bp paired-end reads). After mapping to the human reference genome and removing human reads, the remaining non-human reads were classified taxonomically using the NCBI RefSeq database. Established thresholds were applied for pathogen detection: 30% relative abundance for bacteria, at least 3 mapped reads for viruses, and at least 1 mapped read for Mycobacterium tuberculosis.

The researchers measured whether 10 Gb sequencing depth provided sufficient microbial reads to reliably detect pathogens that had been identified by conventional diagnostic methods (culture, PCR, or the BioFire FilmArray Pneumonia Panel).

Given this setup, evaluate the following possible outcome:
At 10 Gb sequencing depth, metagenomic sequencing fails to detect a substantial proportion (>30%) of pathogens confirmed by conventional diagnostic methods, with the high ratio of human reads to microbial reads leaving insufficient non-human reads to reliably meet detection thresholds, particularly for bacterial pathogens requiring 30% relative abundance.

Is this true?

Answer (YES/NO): NO